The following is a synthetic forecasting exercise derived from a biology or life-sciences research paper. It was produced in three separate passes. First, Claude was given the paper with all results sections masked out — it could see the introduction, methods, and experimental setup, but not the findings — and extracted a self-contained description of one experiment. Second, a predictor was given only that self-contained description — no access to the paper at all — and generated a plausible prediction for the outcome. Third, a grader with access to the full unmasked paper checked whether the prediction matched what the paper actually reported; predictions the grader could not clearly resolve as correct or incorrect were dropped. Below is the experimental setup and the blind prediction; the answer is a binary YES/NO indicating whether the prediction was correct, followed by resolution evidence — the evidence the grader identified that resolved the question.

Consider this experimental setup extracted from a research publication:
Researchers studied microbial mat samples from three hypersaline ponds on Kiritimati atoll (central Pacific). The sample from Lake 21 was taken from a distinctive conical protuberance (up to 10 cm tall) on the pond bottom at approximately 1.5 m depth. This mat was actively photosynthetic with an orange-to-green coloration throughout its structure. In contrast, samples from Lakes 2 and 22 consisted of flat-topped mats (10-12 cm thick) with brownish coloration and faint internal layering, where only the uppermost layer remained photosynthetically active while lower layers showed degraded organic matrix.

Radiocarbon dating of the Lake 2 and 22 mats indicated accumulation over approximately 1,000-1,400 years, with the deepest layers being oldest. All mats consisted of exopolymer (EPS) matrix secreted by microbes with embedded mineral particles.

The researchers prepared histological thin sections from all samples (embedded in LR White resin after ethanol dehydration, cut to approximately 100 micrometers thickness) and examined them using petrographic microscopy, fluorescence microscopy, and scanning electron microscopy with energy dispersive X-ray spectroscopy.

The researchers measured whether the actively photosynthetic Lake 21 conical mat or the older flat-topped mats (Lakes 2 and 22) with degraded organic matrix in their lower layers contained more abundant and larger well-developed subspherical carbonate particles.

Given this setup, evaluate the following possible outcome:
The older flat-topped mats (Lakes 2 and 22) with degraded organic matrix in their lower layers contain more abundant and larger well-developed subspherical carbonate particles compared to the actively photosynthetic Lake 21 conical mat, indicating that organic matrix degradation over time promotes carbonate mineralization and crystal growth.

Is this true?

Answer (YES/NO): YES